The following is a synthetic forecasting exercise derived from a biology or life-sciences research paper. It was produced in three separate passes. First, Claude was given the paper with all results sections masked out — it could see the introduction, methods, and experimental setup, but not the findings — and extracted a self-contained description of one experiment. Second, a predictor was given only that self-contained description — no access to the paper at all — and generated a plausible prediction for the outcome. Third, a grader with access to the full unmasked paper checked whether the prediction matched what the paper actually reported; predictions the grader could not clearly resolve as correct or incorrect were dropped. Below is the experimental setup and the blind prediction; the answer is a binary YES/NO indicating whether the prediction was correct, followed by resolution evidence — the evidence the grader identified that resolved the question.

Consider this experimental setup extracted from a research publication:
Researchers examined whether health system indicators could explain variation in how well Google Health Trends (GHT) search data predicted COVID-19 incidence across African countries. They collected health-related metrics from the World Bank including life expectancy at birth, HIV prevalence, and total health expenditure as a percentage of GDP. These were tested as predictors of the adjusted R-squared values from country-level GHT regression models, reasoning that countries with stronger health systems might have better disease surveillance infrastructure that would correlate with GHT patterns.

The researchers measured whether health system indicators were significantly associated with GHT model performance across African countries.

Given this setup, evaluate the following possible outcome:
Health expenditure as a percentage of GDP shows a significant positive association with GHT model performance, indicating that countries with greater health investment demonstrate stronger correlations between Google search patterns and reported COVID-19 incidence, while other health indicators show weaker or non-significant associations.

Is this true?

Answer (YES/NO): NO